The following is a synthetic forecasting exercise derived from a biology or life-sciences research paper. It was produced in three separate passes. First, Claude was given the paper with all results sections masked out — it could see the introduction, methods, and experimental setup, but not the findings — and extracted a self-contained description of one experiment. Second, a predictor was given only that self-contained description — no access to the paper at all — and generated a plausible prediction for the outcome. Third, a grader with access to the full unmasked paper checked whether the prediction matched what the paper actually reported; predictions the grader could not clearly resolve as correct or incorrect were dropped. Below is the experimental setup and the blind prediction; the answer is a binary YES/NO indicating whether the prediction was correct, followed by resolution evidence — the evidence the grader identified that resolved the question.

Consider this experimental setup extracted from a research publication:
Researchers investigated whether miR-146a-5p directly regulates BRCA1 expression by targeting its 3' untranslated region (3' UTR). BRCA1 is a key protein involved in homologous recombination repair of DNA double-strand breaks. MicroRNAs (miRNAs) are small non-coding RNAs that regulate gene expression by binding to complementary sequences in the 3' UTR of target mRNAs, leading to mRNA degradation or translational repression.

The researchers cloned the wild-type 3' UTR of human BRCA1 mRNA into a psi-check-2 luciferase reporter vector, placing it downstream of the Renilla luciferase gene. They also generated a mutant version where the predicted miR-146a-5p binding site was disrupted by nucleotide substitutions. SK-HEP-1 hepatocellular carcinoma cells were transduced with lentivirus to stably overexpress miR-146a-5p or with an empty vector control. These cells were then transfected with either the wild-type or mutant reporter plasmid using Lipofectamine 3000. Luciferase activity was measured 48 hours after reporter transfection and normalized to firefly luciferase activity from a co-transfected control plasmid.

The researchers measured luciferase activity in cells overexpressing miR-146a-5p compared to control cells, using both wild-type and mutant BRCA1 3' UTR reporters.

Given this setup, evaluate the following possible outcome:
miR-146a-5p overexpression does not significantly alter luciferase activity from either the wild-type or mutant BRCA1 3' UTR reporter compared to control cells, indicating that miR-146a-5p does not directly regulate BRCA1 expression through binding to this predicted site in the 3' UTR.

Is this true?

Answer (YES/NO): NO